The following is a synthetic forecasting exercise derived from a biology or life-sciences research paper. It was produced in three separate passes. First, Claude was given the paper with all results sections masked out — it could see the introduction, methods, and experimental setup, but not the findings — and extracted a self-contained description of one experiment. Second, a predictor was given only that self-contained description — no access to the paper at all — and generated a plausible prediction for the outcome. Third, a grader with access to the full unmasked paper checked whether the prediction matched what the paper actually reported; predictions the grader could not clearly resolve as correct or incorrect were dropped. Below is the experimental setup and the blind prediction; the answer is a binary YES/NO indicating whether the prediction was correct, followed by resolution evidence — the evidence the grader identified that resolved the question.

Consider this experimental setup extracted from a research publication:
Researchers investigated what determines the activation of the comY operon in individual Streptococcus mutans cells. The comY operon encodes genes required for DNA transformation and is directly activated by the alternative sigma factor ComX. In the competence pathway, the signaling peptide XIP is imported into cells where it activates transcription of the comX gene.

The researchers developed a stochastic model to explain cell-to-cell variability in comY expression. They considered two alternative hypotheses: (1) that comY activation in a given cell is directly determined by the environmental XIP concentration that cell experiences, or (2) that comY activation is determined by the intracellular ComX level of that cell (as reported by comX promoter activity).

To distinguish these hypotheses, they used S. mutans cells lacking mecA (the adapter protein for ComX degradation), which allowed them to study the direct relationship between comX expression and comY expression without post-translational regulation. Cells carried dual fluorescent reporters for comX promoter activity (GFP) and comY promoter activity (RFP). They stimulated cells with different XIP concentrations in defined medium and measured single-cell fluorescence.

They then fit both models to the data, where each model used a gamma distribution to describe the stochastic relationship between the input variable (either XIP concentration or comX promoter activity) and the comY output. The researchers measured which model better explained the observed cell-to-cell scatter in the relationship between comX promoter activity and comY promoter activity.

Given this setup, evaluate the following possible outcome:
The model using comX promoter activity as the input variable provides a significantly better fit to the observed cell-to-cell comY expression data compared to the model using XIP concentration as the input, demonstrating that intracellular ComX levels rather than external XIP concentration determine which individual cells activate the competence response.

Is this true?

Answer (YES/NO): YES